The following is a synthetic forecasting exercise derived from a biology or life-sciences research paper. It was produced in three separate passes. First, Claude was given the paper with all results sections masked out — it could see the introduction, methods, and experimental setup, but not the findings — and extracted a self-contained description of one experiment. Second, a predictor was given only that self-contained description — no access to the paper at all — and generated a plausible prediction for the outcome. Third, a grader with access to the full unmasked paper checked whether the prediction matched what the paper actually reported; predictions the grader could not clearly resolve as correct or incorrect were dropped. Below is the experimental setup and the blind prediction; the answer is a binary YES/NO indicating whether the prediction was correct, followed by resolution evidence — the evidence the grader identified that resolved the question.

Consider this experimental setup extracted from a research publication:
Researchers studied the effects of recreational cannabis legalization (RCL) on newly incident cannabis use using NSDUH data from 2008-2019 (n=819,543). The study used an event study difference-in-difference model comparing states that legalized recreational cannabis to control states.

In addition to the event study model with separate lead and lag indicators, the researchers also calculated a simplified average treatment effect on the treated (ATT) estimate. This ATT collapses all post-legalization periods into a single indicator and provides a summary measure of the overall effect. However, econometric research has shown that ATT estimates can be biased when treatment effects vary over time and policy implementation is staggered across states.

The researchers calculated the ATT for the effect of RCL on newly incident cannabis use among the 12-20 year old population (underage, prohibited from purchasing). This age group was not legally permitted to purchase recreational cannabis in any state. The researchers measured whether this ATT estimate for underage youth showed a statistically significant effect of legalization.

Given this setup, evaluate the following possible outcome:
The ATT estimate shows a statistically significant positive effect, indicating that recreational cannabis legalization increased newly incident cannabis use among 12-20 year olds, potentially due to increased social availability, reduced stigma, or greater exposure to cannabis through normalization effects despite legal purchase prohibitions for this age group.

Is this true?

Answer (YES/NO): NO